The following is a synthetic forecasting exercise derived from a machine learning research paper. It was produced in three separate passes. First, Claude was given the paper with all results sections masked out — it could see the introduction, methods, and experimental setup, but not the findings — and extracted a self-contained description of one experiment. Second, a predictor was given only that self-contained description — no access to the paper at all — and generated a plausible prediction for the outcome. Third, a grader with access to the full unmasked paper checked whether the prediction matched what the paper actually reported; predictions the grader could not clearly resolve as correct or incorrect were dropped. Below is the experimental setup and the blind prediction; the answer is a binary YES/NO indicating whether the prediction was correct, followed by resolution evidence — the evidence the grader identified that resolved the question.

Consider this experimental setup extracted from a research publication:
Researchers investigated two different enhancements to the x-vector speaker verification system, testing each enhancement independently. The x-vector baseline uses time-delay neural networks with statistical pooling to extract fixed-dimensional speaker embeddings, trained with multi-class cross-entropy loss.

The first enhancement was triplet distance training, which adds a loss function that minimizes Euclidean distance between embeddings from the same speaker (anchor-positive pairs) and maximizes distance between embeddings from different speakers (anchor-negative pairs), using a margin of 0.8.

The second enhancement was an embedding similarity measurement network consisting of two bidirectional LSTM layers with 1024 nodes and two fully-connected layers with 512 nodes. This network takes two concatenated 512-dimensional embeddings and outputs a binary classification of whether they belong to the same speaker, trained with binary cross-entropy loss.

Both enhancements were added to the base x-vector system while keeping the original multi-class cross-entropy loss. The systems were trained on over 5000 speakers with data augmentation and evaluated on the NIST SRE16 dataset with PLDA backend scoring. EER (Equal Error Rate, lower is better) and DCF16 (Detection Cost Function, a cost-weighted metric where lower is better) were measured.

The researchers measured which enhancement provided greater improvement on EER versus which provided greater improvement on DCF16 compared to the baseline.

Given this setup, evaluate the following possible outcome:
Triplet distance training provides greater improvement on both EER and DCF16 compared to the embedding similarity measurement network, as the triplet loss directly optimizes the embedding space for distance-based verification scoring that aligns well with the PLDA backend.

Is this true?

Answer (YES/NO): NO